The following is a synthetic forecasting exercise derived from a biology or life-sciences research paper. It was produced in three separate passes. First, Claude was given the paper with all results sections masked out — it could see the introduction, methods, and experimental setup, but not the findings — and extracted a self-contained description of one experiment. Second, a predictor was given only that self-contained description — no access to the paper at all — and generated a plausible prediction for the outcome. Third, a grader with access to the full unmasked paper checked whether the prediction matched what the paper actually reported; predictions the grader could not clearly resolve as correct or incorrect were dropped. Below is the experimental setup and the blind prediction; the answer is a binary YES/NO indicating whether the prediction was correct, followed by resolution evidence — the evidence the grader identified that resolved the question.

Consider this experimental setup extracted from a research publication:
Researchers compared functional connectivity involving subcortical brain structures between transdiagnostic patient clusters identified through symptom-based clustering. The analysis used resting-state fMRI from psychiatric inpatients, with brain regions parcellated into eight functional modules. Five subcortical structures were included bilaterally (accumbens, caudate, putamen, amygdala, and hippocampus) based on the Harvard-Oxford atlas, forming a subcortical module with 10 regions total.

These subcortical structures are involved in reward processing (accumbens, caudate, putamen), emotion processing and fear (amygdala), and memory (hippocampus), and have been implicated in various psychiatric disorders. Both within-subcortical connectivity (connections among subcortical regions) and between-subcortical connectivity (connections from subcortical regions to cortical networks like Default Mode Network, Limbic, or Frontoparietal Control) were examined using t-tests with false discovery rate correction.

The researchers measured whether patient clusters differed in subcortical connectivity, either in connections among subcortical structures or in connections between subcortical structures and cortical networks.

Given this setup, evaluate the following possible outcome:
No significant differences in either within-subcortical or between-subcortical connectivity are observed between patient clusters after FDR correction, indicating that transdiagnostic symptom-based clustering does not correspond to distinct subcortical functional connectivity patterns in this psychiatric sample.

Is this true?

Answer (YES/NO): YES